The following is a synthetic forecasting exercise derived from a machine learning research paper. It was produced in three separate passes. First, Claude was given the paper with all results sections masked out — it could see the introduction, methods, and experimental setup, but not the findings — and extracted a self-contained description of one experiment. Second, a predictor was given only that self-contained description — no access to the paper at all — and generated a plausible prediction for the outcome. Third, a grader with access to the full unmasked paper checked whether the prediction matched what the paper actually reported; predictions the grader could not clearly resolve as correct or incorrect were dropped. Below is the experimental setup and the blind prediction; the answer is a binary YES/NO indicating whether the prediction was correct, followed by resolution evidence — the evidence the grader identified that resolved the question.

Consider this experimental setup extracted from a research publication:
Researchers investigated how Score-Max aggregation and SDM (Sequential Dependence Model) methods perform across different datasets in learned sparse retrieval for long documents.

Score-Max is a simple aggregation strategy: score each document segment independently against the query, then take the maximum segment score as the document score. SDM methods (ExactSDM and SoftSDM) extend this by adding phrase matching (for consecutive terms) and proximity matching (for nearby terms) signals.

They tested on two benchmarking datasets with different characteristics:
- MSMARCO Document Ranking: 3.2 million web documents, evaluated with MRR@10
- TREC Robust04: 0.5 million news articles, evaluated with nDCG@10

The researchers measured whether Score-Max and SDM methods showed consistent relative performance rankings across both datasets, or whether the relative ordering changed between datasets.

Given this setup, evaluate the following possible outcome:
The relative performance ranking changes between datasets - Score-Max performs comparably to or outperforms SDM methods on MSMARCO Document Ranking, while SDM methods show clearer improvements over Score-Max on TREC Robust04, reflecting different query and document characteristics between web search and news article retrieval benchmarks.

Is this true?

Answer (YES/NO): NO